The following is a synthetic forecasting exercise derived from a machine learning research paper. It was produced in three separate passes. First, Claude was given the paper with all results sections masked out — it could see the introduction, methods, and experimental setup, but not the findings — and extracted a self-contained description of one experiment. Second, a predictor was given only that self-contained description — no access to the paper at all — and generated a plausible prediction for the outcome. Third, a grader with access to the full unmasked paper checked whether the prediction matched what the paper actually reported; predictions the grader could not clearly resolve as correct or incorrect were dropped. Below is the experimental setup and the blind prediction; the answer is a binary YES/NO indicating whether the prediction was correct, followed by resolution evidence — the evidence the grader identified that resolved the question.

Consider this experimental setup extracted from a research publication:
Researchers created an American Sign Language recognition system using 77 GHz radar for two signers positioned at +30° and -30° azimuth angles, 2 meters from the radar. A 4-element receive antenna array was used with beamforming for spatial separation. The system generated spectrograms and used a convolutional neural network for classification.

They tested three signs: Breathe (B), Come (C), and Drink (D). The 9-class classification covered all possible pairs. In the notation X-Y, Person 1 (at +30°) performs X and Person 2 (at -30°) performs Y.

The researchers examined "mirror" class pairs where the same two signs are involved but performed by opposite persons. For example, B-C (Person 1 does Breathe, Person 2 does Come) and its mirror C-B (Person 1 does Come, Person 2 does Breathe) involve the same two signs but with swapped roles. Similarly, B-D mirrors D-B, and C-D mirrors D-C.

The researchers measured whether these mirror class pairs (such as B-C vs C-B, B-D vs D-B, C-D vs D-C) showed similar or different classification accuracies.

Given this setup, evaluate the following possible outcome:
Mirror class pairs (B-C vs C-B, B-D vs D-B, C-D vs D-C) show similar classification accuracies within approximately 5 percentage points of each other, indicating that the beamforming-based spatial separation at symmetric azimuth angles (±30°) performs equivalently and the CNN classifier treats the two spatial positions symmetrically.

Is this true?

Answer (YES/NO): NO